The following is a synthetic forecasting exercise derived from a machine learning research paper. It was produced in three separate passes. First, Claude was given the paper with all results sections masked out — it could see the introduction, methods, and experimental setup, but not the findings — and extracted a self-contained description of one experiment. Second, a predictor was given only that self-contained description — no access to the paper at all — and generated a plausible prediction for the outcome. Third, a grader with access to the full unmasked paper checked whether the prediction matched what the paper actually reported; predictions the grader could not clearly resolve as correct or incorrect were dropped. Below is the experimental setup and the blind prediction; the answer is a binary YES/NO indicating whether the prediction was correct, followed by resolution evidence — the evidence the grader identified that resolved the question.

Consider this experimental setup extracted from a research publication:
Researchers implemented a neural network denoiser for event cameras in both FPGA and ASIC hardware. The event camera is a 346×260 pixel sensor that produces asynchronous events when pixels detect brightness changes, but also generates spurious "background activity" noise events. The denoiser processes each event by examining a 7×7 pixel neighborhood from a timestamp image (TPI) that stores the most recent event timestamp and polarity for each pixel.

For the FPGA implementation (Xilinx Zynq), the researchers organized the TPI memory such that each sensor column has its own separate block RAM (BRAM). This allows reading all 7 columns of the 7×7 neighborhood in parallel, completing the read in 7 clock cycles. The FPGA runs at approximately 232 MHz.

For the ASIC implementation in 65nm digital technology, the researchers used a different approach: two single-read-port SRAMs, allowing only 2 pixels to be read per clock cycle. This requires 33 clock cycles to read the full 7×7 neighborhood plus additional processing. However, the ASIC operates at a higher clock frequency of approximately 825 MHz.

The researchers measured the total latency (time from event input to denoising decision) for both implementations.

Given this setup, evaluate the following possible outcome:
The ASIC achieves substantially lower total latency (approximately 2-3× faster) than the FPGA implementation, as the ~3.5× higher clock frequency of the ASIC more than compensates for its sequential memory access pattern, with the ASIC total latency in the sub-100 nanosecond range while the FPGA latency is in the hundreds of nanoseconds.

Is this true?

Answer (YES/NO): NO